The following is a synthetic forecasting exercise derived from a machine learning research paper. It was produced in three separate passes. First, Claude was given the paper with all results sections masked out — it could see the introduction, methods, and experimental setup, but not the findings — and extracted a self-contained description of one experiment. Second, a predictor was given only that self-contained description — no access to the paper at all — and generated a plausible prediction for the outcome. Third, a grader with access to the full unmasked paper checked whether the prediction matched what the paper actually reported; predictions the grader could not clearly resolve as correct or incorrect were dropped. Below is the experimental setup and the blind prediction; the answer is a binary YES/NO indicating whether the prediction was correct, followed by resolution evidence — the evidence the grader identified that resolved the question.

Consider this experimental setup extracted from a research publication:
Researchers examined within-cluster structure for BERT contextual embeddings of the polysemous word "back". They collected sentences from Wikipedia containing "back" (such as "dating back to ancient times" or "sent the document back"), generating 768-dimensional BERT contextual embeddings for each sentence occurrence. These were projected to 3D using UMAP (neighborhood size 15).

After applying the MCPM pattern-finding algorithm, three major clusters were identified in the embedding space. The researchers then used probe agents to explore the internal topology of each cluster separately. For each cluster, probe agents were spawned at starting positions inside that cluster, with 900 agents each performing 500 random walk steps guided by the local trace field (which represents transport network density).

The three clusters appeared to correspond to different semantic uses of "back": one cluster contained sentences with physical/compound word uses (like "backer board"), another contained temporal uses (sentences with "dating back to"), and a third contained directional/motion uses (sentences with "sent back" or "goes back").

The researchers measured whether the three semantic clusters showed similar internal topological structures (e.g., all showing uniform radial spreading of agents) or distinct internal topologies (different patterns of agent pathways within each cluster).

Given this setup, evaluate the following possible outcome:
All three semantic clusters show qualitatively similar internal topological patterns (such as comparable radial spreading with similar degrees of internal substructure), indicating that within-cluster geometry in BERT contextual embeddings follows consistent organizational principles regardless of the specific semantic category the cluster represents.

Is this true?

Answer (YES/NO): NO